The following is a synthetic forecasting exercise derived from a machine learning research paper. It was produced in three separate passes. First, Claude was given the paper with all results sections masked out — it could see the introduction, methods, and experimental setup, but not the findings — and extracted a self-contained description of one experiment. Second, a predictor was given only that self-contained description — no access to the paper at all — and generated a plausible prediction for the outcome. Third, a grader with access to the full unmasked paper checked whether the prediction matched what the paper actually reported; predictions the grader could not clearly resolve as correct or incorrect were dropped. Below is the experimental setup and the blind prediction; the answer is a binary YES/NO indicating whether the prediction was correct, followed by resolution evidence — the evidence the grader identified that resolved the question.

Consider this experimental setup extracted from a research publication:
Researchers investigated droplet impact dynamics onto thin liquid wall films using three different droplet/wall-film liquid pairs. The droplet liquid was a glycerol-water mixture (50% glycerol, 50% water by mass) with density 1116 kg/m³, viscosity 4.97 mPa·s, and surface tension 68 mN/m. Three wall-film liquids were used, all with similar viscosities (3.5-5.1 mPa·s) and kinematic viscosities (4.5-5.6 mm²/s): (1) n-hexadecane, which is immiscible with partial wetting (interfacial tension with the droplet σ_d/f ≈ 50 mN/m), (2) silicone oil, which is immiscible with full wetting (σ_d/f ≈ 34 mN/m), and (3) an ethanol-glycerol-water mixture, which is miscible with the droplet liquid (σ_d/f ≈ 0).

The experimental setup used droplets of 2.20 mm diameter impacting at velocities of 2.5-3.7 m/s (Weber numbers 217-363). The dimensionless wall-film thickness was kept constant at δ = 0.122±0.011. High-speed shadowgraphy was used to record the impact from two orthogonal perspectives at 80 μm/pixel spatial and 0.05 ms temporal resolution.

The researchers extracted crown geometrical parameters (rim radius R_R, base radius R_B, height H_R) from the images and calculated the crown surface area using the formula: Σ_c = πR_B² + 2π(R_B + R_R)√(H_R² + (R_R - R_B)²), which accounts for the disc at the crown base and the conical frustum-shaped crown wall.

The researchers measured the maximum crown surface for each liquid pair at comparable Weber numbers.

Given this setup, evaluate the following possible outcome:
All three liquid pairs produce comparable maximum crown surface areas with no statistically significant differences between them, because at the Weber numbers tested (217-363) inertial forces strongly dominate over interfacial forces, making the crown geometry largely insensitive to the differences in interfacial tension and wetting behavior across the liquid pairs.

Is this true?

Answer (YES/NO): NO